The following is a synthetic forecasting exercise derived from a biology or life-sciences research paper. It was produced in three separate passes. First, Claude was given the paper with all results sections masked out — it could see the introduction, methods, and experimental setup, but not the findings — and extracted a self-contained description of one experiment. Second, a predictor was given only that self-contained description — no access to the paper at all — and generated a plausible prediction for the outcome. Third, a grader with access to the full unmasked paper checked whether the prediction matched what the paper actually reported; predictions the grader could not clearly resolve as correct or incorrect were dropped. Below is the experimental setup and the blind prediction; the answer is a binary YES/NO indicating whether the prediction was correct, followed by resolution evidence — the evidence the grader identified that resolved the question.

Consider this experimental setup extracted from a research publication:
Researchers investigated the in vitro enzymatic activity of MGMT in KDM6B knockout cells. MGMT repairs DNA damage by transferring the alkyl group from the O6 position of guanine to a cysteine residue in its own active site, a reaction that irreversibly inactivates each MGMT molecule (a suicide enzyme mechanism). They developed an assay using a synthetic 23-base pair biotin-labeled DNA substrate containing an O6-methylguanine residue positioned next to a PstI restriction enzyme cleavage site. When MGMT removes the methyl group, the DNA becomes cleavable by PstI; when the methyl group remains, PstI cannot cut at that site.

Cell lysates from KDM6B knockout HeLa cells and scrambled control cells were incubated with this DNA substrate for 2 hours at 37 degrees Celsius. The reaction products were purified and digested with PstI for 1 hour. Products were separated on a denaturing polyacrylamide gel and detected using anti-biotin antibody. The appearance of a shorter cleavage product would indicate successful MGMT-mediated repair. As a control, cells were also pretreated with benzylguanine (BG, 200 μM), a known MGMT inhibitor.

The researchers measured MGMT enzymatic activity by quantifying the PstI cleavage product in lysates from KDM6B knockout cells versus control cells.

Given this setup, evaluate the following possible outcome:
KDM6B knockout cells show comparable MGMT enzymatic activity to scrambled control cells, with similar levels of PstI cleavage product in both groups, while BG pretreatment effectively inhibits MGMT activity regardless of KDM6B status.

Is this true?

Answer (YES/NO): NO